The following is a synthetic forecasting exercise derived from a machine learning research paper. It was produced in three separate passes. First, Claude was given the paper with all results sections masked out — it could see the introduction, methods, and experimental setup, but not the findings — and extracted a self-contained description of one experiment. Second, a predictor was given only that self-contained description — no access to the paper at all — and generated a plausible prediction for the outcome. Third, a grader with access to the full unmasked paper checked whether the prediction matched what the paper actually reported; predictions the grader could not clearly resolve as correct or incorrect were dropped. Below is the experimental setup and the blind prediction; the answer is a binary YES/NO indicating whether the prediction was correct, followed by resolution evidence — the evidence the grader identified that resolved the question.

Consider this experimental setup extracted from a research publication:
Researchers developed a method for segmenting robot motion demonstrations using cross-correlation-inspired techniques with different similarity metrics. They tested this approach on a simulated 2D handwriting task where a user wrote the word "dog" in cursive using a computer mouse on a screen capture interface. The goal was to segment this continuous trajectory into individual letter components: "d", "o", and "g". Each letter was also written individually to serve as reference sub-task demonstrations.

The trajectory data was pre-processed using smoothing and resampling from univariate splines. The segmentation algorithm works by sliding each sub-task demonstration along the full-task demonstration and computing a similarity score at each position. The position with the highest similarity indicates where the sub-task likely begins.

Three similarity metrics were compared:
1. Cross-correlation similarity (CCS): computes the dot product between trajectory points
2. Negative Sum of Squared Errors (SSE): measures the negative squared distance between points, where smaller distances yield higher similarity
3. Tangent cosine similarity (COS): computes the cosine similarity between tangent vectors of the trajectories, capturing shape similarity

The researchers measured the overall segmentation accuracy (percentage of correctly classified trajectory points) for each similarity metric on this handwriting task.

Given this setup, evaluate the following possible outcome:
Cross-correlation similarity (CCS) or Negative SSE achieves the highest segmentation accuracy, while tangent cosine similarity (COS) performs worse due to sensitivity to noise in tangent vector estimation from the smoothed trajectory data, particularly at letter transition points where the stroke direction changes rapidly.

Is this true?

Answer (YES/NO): YES